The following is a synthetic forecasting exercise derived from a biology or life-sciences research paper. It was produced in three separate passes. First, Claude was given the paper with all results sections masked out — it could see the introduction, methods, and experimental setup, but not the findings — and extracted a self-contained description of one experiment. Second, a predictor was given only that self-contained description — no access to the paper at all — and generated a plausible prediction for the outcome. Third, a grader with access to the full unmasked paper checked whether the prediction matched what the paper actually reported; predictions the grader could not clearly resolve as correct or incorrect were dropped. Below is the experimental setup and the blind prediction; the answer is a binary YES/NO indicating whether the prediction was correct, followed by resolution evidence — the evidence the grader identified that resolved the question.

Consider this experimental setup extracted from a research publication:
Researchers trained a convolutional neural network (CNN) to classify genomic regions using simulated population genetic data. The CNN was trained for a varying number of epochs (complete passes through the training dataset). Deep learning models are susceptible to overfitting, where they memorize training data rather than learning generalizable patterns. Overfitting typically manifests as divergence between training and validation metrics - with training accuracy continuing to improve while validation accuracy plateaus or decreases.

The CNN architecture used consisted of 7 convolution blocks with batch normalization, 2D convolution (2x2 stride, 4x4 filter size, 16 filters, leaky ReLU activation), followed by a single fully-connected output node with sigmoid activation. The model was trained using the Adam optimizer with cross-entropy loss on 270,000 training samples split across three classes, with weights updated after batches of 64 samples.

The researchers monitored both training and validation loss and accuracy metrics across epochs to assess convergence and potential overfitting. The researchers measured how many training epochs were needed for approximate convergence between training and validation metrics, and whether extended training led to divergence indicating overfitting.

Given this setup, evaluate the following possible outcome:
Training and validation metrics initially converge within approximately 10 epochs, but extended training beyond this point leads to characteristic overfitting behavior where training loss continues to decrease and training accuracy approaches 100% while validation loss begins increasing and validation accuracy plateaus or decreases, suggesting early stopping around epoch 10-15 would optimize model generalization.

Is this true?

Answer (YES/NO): NO